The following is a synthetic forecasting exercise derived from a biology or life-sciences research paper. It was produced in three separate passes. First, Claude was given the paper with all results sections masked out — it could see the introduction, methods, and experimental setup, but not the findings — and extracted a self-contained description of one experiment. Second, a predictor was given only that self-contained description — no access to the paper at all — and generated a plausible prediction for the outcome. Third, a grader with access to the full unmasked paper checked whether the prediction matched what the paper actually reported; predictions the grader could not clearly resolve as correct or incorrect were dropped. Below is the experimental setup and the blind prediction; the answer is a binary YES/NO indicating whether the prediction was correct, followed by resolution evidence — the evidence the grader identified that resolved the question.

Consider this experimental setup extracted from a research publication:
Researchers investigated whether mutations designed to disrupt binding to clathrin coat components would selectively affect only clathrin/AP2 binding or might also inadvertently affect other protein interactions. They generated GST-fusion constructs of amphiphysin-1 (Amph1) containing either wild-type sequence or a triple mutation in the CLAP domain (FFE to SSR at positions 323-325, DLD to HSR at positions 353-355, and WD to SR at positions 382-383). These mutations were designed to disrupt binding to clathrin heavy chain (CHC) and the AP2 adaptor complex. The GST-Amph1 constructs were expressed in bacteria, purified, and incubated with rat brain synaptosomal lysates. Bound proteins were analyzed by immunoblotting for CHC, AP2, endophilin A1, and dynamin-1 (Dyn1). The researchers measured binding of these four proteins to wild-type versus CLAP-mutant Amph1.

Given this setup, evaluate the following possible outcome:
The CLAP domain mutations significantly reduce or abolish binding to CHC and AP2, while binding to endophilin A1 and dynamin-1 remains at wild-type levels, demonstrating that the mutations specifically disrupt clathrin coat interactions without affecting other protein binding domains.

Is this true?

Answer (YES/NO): YES